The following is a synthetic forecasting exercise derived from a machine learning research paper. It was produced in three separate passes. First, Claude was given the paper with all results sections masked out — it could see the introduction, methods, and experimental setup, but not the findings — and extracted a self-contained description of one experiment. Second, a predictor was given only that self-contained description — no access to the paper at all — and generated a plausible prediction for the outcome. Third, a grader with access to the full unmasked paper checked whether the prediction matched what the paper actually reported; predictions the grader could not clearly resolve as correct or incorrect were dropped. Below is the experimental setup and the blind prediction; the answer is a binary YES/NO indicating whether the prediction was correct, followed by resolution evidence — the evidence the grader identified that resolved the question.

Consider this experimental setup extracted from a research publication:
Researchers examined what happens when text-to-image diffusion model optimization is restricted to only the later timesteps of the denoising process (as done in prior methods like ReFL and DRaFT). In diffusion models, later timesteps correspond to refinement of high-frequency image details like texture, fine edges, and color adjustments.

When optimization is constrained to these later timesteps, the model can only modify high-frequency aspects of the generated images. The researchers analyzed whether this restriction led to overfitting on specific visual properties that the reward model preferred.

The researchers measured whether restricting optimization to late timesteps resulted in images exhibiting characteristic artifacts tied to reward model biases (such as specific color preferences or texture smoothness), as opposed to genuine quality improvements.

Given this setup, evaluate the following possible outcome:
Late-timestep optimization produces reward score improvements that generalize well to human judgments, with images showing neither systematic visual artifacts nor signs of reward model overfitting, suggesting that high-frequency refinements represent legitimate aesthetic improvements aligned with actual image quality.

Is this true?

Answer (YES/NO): NO